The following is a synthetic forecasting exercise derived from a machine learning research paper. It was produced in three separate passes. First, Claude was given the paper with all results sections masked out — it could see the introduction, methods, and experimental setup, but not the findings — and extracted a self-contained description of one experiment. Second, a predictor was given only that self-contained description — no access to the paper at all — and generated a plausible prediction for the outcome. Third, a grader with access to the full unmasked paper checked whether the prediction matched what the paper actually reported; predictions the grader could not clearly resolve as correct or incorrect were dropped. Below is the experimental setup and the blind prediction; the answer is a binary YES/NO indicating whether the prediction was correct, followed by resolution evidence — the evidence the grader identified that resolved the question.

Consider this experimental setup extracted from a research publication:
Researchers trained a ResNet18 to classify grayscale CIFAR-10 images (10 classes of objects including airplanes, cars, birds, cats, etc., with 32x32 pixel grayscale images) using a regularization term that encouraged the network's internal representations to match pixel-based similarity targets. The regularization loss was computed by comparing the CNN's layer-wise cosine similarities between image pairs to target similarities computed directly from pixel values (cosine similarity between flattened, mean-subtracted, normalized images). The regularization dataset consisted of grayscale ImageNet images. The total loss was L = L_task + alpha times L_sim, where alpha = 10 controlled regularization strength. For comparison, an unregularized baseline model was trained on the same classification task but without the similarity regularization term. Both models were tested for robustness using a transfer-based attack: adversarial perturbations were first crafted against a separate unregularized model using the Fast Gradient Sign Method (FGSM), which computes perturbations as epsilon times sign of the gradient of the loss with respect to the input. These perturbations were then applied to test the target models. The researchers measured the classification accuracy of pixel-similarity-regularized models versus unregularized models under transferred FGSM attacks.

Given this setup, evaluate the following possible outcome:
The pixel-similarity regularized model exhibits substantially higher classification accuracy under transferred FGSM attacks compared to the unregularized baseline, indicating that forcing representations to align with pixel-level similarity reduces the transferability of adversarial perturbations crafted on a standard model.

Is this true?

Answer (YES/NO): NO